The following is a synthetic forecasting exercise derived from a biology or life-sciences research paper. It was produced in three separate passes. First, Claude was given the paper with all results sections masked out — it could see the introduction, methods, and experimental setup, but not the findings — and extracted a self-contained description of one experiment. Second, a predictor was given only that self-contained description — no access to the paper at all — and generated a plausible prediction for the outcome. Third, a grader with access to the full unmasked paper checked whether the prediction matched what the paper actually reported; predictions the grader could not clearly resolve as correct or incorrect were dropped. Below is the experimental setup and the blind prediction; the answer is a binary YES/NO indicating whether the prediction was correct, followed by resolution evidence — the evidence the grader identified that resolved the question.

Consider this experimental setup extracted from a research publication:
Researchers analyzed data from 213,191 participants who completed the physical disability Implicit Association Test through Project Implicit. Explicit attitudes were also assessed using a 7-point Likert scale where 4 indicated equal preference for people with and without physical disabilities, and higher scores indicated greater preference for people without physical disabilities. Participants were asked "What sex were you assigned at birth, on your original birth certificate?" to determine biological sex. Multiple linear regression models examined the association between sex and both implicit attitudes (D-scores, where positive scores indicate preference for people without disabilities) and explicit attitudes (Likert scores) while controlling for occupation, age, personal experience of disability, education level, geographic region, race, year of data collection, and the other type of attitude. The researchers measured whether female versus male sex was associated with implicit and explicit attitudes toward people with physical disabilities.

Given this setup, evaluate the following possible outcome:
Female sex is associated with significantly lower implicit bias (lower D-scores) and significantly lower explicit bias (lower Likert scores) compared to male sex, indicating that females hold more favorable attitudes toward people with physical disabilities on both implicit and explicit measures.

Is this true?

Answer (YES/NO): YES